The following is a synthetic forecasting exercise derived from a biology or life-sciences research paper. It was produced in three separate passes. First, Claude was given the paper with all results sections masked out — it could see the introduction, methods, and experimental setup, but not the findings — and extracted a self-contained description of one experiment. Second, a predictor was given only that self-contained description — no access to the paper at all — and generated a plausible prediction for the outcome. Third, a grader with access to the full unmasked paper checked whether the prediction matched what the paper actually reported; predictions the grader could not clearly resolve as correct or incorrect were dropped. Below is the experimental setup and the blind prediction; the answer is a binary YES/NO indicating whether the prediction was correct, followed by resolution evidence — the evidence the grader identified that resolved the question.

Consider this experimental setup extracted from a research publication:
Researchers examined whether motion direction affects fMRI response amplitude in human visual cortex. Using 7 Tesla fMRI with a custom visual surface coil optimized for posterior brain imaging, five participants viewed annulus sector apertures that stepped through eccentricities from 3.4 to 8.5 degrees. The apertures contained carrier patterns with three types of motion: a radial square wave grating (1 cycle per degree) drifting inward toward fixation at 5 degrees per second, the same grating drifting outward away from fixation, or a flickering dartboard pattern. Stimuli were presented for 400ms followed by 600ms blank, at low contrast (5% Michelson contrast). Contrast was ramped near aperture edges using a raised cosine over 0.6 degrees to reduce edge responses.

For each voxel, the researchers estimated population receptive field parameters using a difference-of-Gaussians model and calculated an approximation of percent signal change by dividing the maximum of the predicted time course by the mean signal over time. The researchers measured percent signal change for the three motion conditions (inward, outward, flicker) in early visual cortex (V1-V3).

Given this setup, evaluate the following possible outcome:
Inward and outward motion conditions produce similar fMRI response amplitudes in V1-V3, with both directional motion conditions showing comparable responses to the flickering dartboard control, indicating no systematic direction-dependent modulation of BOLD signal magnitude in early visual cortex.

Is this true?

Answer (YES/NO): NO